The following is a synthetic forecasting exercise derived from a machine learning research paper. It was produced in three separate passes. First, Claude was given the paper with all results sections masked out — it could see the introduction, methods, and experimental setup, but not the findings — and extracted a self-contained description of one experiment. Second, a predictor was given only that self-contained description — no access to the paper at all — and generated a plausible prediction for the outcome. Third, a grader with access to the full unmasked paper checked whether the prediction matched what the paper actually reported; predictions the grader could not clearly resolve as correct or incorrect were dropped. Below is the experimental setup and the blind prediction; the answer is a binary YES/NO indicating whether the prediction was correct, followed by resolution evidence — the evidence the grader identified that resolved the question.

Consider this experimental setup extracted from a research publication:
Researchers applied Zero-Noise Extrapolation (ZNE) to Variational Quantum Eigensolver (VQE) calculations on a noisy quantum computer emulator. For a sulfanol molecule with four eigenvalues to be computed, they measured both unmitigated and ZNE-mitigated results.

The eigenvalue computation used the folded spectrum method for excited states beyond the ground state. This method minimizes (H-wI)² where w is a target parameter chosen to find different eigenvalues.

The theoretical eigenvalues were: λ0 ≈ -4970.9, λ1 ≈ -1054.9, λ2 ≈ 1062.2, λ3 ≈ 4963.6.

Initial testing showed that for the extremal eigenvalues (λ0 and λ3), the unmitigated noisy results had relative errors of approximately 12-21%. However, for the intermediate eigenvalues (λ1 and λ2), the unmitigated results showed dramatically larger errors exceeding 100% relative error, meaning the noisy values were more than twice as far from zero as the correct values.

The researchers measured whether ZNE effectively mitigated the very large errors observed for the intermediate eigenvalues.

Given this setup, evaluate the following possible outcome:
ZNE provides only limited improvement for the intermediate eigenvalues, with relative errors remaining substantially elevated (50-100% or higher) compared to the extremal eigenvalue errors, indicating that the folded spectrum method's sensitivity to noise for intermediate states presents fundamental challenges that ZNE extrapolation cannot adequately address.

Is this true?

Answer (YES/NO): YES